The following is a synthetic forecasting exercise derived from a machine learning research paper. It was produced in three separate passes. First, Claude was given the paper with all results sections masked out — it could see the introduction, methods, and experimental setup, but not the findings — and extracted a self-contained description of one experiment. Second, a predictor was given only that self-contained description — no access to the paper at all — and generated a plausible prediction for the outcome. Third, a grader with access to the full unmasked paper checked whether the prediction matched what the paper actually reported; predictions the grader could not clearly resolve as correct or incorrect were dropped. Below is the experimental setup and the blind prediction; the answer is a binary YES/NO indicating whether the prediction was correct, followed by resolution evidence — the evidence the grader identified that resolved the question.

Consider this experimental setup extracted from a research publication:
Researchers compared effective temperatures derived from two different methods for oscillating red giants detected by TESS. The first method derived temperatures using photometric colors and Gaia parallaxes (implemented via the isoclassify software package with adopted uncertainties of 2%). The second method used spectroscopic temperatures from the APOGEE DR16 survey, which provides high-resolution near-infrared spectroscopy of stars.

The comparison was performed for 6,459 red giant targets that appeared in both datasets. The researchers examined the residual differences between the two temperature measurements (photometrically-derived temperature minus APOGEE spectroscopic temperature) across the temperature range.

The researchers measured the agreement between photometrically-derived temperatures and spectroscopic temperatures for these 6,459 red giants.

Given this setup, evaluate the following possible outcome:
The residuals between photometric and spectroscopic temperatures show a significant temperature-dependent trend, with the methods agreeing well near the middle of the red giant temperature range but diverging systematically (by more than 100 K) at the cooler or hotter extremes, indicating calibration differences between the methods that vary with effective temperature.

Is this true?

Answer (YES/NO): NO